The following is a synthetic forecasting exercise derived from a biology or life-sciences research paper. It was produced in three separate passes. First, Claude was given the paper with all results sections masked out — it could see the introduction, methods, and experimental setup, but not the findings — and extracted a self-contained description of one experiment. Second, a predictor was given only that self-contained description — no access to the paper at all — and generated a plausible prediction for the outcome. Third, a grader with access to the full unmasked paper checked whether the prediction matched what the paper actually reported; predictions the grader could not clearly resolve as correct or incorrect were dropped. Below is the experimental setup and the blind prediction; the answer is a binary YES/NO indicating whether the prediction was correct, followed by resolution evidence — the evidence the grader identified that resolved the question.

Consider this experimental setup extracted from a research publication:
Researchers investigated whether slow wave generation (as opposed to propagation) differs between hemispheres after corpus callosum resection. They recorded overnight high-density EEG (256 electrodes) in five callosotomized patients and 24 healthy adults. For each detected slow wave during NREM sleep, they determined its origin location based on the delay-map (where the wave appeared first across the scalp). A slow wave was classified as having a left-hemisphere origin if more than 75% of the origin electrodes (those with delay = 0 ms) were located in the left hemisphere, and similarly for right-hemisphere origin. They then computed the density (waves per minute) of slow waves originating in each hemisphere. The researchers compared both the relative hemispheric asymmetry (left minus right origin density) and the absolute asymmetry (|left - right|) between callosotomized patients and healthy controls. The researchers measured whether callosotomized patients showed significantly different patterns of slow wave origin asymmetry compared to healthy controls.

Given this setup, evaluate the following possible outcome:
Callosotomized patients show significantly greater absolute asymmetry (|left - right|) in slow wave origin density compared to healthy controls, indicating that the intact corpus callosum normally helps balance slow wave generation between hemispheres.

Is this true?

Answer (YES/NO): NO